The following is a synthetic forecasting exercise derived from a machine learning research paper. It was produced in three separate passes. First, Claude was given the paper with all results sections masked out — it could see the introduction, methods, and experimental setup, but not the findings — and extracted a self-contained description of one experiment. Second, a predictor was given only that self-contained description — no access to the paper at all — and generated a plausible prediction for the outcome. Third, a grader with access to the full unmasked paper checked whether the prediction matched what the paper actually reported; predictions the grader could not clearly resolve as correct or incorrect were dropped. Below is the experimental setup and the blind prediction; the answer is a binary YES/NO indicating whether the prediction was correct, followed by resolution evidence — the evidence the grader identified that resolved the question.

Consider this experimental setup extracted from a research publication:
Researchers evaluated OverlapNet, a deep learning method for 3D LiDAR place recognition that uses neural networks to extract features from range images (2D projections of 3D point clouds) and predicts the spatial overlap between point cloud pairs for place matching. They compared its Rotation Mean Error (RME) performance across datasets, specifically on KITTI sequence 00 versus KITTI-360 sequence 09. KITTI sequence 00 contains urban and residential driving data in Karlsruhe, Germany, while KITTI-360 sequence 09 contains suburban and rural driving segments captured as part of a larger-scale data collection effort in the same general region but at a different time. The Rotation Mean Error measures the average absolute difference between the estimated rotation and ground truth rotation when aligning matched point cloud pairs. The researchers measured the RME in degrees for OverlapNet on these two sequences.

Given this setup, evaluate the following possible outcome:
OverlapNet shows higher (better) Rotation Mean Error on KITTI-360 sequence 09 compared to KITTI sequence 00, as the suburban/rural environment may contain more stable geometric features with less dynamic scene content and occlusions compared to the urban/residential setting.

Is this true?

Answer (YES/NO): NO